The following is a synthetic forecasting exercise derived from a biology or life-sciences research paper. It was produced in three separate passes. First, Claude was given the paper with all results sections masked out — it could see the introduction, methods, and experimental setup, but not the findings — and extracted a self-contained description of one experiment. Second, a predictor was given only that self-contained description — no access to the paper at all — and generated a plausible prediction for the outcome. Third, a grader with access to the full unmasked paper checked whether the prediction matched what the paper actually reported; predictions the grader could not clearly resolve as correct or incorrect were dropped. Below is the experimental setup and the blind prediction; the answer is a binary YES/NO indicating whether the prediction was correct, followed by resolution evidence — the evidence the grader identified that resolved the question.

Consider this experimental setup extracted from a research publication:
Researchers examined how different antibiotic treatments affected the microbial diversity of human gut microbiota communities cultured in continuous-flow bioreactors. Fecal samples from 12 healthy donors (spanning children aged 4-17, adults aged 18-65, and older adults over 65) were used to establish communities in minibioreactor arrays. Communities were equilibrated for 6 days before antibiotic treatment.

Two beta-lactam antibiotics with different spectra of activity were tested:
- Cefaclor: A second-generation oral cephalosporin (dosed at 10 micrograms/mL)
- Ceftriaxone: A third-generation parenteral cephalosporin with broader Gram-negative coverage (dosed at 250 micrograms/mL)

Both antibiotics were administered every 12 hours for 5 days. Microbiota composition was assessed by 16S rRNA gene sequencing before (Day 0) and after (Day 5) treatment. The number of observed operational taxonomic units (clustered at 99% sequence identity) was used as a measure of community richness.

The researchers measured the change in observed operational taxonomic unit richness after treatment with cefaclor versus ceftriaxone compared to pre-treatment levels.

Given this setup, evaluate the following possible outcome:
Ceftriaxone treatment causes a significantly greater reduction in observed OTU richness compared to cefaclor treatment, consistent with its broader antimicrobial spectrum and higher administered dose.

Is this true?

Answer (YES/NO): YES